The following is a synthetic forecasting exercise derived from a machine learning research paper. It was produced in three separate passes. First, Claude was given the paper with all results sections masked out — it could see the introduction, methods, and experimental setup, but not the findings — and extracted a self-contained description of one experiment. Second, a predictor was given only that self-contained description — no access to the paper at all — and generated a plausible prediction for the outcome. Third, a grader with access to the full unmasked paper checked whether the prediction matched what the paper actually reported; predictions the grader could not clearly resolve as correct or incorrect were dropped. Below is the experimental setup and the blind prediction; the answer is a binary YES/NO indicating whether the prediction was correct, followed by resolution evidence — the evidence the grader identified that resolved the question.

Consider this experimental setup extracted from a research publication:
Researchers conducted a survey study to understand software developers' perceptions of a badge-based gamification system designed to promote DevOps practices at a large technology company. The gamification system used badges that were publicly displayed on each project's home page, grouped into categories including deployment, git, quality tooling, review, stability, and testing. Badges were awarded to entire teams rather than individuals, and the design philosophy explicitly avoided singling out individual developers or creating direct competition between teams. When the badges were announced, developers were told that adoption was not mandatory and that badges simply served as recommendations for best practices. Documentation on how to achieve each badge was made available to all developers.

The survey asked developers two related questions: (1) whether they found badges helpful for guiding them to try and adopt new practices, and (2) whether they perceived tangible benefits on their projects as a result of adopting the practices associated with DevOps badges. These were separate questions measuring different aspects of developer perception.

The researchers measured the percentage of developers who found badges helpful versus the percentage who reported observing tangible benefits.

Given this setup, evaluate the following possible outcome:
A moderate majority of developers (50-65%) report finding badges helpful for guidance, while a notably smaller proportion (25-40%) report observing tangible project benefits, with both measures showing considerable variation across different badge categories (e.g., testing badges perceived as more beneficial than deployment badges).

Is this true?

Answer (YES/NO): NO